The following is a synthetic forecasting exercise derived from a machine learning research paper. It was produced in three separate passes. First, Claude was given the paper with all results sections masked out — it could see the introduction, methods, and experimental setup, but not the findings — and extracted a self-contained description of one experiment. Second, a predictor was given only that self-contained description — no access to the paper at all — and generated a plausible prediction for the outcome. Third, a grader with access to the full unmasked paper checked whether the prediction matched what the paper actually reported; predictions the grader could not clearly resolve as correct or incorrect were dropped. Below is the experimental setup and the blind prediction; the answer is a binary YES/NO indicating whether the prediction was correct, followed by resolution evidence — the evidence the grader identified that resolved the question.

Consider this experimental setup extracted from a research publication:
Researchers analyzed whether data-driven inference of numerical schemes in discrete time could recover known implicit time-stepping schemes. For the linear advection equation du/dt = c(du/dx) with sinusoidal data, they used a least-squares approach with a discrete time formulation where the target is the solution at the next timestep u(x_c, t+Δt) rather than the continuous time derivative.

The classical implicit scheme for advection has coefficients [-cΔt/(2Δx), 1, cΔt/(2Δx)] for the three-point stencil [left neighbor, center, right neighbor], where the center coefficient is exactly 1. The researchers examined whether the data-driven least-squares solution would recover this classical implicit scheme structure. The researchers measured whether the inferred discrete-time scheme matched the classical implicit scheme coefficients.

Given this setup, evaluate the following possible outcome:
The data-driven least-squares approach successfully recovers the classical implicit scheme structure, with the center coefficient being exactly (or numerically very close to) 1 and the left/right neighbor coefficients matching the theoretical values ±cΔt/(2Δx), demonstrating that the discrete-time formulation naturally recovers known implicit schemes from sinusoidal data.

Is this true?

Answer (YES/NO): NO